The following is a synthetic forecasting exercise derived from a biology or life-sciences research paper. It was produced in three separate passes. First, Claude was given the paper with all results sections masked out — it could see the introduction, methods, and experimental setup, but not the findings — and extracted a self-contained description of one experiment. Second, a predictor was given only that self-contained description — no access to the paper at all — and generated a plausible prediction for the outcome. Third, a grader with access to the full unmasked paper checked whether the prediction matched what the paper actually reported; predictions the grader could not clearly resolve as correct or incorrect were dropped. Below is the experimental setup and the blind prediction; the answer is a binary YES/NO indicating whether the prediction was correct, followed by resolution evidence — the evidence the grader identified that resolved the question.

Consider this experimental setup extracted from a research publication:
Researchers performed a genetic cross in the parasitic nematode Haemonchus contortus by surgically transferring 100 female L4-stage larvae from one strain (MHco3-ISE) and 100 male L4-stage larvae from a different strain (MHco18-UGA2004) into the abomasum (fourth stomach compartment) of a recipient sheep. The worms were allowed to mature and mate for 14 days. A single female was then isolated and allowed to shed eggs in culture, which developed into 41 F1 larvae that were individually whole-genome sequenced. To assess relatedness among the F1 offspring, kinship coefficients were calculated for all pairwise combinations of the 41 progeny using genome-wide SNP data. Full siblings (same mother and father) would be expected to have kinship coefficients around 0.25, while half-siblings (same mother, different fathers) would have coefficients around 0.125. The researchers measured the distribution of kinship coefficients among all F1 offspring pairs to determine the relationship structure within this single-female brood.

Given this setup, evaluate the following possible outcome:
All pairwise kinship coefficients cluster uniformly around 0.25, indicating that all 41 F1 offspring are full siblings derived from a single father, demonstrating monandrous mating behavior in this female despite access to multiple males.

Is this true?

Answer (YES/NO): NO